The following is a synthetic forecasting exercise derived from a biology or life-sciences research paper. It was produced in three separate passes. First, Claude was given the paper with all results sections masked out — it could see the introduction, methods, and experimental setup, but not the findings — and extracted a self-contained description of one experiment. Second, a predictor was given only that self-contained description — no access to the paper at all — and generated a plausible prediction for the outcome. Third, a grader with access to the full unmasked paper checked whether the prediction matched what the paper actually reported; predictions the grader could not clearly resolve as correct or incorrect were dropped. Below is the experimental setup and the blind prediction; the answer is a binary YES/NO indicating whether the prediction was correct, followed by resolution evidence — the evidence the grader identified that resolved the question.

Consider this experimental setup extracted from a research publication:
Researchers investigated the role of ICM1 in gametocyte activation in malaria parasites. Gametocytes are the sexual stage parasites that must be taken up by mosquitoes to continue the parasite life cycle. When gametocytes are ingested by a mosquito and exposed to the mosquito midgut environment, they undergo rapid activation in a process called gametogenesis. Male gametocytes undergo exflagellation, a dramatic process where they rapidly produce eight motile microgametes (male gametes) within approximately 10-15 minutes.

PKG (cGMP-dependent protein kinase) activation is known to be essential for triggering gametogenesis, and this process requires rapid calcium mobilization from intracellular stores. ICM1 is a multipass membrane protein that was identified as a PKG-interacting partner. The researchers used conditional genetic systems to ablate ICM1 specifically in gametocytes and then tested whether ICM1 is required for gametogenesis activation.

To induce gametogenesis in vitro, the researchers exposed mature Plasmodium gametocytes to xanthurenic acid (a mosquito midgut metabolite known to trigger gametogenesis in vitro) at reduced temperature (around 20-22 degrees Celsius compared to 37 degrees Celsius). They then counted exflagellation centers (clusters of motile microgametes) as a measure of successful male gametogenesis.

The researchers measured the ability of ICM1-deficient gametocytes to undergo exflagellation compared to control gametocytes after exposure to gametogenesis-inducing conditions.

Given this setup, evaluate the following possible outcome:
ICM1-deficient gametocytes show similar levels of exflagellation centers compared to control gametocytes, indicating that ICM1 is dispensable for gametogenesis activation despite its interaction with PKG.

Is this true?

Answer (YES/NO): NO